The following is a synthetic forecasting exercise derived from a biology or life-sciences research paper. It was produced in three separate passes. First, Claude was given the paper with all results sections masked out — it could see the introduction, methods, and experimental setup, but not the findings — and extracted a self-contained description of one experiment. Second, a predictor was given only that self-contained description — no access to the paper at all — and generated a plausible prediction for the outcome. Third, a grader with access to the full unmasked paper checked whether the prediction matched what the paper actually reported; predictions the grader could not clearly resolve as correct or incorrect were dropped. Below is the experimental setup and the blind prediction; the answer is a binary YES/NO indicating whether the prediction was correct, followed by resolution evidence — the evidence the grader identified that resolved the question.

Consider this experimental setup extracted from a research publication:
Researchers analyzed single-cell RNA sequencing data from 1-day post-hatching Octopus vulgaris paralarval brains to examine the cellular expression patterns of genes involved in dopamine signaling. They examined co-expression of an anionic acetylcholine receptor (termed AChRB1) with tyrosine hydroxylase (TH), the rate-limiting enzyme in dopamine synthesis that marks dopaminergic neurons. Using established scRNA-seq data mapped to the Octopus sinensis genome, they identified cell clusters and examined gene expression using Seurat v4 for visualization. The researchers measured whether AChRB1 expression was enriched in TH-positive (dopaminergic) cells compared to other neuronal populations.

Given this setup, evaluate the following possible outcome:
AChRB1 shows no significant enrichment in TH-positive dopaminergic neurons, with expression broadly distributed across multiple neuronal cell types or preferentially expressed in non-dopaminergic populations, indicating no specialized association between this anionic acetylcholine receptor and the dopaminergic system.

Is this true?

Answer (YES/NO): NO